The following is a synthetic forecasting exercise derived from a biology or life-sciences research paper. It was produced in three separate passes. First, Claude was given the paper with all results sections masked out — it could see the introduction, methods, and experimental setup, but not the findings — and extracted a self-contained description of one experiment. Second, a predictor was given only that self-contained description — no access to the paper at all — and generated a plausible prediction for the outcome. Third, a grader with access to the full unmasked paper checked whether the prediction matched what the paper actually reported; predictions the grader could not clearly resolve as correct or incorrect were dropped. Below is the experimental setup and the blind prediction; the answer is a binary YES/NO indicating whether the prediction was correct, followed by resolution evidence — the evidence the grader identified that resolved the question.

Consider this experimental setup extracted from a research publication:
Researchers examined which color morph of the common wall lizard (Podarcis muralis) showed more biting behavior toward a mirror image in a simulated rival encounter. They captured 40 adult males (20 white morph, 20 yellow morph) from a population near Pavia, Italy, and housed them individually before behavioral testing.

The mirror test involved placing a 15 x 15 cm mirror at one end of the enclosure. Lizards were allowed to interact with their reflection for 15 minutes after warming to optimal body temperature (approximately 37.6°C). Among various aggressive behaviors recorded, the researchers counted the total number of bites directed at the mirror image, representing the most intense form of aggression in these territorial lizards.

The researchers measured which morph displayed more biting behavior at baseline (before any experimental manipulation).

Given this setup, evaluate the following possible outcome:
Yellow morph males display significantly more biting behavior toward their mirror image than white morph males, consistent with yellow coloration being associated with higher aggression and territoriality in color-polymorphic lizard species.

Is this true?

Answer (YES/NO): NO